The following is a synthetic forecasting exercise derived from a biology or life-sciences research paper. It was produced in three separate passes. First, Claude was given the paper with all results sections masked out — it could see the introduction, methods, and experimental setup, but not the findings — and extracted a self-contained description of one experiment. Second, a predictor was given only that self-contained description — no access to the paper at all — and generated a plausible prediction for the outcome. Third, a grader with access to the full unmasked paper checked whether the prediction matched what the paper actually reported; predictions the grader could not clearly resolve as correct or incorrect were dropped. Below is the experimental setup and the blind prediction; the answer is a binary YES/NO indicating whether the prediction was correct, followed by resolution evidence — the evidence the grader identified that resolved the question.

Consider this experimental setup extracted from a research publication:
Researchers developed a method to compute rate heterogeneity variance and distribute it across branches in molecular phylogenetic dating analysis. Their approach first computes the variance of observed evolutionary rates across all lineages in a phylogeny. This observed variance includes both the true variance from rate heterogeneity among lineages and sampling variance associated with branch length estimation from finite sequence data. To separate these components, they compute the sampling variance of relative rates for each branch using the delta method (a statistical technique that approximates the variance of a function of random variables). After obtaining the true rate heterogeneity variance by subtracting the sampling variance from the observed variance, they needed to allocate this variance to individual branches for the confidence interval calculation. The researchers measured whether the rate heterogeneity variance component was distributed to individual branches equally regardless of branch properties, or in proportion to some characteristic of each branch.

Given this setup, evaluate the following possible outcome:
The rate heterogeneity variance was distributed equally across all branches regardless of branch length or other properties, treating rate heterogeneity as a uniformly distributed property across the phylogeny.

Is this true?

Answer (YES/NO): NO